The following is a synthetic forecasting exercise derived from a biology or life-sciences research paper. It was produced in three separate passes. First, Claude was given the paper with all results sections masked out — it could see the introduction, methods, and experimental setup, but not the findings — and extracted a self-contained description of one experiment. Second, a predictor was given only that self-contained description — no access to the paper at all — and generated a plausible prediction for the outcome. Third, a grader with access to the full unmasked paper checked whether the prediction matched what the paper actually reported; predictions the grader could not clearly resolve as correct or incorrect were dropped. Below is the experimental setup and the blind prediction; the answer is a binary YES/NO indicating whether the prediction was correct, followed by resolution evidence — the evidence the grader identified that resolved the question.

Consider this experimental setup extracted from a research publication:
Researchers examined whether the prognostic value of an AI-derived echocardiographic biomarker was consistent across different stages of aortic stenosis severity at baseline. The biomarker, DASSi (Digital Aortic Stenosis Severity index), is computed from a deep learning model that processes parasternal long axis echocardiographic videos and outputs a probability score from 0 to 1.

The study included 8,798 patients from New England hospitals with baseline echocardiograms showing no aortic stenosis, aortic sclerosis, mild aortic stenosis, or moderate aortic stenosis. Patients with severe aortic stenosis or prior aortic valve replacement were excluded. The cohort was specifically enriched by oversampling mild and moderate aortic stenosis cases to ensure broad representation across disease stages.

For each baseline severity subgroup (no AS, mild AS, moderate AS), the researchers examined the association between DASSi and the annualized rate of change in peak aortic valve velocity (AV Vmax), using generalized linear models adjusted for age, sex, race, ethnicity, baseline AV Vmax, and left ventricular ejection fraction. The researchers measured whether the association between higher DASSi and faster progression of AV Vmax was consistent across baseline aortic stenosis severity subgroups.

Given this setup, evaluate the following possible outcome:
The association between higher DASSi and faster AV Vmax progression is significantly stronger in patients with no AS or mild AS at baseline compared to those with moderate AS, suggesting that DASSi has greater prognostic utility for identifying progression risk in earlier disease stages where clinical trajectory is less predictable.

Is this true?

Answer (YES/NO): NO